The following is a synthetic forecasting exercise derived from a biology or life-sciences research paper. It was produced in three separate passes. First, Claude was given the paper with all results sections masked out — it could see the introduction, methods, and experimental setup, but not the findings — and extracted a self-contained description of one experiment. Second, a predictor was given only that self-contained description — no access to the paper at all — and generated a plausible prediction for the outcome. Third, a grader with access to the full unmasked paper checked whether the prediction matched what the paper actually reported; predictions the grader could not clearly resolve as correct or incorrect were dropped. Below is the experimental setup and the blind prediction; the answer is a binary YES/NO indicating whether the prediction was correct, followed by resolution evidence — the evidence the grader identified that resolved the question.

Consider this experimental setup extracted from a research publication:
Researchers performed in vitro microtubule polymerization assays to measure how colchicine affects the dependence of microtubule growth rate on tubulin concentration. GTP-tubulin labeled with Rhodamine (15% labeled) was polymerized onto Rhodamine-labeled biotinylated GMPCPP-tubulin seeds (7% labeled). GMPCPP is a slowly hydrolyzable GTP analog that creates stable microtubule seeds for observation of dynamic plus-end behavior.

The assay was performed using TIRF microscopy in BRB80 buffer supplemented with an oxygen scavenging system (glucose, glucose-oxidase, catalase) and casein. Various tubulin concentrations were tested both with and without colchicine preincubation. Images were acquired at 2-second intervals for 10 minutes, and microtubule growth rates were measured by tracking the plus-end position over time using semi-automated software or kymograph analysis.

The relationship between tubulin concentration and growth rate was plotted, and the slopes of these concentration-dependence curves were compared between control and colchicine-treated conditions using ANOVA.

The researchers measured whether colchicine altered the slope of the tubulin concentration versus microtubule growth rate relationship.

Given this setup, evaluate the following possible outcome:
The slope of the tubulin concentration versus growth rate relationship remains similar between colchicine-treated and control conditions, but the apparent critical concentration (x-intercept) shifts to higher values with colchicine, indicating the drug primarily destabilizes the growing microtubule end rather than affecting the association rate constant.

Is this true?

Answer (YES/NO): NO